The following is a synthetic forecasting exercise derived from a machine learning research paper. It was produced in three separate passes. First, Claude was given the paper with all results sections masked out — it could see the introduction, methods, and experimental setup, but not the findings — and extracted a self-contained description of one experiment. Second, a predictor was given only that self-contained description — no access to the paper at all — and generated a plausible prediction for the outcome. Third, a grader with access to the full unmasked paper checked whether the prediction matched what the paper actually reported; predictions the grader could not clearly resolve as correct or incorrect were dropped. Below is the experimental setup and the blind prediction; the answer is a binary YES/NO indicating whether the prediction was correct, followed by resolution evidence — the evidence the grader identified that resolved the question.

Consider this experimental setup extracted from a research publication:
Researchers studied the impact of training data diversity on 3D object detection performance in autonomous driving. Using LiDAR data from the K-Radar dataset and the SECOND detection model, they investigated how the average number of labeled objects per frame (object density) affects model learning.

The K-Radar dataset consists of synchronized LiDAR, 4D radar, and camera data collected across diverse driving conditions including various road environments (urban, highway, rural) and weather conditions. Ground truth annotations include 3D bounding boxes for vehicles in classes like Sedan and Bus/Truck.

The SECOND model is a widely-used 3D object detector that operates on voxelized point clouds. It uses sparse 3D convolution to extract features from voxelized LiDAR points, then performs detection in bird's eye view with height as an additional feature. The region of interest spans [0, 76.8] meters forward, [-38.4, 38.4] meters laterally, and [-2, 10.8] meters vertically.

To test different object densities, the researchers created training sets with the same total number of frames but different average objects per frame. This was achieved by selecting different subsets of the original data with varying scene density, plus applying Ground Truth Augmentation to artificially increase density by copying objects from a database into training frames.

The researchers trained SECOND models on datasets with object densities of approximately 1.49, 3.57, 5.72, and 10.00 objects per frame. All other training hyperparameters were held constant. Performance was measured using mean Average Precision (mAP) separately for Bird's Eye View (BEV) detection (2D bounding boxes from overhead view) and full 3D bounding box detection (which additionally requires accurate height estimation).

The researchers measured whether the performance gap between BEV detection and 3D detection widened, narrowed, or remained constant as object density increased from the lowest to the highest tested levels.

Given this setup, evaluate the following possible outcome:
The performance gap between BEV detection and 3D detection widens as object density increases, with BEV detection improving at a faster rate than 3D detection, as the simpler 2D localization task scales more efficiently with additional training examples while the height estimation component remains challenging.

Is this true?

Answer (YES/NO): NO